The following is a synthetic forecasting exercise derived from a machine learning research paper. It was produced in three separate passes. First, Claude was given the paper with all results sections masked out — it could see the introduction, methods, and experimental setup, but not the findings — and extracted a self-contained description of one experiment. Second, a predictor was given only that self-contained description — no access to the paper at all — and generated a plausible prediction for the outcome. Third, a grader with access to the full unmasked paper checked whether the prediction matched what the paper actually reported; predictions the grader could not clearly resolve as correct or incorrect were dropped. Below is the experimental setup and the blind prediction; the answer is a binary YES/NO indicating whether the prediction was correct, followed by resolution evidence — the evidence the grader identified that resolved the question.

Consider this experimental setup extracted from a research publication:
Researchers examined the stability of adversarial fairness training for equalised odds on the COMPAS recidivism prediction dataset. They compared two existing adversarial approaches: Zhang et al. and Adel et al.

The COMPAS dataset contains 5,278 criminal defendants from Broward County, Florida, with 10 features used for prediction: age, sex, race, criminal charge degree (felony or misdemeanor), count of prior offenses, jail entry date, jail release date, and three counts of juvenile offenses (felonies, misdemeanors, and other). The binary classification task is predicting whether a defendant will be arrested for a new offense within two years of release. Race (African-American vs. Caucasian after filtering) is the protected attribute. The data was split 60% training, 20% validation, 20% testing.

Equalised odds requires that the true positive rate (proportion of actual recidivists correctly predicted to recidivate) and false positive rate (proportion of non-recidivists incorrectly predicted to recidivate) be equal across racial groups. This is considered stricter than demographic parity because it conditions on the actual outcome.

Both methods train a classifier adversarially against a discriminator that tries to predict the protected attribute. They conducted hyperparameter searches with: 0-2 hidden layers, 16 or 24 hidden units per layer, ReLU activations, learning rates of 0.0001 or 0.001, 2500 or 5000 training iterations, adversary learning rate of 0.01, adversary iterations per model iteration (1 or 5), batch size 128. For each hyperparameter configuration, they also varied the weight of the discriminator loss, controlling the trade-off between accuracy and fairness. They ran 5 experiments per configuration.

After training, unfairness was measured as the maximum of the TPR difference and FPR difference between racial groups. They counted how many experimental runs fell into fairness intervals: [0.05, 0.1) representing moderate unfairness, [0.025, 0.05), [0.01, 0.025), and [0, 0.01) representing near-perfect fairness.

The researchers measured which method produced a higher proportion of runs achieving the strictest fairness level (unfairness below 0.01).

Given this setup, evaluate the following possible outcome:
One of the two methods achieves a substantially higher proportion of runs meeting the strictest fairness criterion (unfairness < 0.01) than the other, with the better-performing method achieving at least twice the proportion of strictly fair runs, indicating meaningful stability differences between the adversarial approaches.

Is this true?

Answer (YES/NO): YES